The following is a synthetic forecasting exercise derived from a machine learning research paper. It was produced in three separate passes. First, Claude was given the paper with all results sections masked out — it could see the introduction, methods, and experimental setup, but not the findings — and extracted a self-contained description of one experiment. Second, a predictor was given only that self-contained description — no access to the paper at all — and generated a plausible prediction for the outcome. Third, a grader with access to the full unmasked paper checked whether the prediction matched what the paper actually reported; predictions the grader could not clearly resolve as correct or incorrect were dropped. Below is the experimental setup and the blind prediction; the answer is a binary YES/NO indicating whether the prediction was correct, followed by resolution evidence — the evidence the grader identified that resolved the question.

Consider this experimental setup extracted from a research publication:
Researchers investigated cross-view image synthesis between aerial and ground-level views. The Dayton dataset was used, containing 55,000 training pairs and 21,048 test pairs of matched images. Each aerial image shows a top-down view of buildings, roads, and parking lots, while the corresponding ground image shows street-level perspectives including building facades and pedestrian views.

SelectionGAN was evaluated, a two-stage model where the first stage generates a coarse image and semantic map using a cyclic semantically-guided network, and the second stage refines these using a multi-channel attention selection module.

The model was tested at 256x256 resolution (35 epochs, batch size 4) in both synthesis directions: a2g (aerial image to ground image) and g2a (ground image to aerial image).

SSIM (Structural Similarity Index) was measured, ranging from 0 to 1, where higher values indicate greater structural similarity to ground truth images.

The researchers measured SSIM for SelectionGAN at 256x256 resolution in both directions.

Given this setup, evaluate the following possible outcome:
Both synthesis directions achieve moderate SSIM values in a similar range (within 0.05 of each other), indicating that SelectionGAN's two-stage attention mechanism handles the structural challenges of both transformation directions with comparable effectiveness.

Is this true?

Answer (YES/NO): NO